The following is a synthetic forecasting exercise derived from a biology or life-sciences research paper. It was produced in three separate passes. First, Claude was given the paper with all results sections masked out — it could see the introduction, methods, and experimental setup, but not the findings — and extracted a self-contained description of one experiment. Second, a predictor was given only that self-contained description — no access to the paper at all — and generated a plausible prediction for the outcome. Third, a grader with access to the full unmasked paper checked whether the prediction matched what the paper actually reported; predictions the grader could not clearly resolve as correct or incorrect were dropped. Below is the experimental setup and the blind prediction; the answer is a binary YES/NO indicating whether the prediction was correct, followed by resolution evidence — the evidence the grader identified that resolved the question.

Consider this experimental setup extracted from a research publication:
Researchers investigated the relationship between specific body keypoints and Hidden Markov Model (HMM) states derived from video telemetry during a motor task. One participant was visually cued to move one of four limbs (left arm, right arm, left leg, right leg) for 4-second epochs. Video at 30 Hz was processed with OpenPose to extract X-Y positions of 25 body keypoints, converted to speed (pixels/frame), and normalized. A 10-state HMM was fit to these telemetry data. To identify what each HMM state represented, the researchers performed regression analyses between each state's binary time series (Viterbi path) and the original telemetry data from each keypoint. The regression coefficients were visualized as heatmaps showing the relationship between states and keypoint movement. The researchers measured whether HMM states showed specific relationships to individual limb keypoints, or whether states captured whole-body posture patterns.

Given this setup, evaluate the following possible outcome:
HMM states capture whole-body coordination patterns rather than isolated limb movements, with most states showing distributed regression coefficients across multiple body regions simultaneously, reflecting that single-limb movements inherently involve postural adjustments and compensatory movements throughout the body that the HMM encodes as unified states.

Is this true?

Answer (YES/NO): NO